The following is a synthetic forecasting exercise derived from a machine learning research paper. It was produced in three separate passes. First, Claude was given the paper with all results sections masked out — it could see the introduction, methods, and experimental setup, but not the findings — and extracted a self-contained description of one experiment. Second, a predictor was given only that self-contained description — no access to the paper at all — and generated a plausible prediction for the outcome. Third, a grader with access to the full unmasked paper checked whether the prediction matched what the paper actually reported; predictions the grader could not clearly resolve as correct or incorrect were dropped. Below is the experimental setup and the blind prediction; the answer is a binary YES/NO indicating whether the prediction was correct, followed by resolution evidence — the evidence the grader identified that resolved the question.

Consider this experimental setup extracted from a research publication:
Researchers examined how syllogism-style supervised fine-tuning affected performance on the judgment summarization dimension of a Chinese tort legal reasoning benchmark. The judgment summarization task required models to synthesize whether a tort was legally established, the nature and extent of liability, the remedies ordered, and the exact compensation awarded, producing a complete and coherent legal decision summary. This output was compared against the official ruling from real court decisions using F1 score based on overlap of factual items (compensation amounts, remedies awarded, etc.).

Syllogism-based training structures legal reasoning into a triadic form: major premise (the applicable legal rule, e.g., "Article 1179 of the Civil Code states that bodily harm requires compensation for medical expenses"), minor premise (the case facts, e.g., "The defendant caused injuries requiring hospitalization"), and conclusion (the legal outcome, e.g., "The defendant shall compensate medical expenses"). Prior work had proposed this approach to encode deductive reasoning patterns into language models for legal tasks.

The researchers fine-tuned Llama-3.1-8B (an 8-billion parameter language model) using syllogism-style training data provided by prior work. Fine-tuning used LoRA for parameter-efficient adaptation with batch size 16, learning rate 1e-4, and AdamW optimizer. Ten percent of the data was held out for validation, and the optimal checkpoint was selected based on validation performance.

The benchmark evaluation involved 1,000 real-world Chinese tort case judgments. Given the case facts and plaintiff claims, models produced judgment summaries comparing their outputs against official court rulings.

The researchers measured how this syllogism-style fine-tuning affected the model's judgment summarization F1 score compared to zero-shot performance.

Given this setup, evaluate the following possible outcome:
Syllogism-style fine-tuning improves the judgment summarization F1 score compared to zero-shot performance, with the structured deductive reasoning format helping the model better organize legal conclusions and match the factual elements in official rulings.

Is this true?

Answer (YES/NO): NO